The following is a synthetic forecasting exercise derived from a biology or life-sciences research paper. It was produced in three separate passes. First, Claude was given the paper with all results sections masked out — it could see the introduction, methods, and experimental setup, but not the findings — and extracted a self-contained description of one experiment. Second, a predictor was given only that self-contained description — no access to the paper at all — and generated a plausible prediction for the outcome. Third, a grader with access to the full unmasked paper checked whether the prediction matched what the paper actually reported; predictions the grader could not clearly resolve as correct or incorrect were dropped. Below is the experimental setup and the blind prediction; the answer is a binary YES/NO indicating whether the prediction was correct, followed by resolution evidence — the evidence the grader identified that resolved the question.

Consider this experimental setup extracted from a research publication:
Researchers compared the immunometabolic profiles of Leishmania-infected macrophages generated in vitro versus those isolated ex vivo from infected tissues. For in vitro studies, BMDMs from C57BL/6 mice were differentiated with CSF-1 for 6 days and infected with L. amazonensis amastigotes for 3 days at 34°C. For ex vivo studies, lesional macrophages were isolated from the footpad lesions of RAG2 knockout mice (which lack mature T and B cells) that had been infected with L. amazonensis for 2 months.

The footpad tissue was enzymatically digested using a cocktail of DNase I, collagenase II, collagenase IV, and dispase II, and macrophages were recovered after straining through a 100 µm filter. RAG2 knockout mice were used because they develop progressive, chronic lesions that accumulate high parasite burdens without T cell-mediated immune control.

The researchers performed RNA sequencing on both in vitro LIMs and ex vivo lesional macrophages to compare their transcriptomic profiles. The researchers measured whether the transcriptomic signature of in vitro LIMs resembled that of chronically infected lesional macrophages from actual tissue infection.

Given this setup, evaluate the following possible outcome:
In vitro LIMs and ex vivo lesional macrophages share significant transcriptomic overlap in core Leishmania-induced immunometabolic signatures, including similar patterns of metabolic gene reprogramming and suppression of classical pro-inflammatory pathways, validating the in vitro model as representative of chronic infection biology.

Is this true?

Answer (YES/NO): YES